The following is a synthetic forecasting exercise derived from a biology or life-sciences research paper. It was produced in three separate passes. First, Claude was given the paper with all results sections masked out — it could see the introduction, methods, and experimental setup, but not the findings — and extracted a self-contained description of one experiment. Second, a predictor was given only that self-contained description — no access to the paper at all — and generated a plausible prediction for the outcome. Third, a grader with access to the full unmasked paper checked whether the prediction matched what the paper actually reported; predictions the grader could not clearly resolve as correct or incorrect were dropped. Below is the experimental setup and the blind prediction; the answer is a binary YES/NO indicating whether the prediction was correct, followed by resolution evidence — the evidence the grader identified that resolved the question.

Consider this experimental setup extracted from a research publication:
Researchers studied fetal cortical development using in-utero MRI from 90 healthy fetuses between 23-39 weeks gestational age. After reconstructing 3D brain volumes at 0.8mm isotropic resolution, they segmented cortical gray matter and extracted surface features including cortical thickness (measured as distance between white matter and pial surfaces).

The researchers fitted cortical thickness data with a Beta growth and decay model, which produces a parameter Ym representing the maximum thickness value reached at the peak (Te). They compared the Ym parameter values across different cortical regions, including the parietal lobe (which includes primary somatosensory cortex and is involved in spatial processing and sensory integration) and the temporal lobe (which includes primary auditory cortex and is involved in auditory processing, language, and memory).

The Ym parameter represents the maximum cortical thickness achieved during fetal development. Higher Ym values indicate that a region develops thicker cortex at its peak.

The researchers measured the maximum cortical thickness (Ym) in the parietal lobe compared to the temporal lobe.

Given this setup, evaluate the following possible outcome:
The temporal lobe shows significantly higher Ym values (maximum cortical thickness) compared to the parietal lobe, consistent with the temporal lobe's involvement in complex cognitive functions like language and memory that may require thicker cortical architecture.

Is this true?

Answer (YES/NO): NO